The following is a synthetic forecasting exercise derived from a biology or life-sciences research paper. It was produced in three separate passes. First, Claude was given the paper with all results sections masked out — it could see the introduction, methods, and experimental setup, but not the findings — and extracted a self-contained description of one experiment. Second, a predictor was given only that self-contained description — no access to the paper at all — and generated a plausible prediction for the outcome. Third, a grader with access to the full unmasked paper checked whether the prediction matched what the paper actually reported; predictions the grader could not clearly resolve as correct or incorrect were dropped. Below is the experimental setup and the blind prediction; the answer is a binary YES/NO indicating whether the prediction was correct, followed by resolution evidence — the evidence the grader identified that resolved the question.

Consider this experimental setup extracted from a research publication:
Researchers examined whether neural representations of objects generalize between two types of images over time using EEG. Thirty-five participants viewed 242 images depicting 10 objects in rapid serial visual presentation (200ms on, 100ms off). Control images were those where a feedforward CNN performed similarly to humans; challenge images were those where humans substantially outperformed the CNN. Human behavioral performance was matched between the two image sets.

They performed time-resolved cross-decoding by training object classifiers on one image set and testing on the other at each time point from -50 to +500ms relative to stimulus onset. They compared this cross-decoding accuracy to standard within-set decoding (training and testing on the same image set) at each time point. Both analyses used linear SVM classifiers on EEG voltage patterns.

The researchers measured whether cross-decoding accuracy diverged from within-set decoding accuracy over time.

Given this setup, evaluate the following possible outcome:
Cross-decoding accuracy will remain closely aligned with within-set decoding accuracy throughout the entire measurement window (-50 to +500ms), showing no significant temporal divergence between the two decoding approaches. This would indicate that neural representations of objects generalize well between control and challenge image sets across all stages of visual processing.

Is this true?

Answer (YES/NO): NO